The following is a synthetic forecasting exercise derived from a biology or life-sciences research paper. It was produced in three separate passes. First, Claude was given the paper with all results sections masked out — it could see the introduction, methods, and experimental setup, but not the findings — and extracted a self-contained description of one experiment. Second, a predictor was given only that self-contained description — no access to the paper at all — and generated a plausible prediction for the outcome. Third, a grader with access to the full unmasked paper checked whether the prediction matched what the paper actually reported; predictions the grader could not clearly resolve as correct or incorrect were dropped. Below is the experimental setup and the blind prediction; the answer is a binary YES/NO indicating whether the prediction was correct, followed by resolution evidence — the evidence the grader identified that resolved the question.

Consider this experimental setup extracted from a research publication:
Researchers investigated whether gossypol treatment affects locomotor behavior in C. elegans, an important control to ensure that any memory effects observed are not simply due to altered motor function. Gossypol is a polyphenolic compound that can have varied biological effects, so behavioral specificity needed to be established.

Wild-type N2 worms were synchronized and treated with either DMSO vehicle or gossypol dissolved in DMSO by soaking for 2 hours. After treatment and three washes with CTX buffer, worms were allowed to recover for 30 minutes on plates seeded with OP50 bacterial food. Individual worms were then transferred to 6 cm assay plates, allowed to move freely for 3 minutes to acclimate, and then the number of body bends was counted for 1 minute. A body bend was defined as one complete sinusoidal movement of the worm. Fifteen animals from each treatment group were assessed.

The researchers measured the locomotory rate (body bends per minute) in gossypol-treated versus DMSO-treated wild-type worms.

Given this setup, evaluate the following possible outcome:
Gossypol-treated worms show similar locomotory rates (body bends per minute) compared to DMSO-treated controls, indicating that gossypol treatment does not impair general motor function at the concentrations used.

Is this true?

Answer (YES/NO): YES